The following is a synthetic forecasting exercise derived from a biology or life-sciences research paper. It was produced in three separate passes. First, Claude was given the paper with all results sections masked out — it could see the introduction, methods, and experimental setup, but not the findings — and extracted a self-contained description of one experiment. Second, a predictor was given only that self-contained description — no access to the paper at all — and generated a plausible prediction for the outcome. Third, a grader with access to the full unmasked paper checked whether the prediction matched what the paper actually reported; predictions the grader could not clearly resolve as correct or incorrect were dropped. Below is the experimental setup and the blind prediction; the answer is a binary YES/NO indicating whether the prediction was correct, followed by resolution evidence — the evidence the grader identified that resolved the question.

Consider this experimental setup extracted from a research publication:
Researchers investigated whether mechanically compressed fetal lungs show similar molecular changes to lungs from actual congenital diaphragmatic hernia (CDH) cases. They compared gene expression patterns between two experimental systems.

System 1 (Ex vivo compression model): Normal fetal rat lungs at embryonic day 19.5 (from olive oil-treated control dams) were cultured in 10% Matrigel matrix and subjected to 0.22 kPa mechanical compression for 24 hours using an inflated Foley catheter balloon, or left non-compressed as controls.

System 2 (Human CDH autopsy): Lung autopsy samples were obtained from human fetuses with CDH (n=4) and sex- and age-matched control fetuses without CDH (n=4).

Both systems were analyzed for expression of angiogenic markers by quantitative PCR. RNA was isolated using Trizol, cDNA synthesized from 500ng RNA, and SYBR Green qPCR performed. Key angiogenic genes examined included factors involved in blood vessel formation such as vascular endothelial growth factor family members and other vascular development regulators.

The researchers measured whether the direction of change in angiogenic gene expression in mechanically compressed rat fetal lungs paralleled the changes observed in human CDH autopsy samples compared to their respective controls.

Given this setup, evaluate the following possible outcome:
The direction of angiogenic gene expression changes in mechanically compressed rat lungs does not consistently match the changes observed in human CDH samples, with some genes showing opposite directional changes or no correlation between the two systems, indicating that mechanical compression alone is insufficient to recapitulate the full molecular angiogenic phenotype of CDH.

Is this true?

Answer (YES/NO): NO